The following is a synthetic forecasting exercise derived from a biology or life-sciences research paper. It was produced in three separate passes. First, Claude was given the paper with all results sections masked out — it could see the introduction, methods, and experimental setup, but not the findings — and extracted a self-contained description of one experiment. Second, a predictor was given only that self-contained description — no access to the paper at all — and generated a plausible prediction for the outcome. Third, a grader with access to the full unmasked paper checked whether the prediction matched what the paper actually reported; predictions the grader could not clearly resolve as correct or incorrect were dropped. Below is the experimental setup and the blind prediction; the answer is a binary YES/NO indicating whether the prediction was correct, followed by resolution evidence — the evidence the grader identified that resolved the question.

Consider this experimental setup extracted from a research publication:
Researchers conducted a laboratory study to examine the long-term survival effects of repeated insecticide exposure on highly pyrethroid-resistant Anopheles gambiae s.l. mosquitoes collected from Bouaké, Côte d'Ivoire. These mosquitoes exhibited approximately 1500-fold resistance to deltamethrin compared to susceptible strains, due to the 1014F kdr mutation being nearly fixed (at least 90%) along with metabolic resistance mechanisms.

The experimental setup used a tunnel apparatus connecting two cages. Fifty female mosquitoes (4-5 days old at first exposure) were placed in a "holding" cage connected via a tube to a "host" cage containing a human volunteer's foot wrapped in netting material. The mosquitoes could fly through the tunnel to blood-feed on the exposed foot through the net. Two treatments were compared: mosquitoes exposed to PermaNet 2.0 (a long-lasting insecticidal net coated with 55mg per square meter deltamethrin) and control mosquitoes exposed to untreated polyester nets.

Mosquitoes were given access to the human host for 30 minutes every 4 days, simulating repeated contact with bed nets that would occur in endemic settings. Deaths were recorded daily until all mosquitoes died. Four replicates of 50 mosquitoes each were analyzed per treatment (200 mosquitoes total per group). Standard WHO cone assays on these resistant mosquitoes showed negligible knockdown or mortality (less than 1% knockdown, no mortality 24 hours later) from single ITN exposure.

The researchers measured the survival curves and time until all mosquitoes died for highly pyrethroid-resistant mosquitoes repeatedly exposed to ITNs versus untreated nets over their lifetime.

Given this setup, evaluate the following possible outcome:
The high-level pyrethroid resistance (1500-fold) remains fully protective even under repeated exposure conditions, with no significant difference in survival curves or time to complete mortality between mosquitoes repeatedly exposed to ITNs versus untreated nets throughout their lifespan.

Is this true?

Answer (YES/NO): NO